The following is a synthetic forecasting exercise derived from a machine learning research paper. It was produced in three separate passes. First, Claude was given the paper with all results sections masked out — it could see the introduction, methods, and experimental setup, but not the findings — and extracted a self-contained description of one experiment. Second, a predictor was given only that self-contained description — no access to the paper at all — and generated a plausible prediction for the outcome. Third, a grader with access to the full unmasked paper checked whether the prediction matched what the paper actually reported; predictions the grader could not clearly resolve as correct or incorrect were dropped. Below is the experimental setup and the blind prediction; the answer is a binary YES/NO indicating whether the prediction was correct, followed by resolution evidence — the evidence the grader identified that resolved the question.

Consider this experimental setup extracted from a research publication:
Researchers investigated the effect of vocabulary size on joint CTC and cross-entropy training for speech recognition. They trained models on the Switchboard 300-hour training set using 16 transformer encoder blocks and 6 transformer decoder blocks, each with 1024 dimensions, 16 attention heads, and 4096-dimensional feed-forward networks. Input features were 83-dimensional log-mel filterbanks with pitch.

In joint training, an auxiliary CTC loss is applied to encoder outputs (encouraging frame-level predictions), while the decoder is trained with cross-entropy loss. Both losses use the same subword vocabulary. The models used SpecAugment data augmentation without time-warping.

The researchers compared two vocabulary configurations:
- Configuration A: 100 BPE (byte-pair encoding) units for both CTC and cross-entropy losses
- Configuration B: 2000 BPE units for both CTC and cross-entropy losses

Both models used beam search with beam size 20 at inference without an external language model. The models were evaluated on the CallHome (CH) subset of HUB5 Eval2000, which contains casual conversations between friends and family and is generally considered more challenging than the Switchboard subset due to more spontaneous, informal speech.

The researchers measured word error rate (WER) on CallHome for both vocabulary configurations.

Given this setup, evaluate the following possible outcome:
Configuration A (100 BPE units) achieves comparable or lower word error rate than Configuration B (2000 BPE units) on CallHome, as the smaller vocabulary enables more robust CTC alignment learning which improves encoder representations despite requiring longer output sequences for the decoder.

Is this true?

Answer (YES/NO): YES